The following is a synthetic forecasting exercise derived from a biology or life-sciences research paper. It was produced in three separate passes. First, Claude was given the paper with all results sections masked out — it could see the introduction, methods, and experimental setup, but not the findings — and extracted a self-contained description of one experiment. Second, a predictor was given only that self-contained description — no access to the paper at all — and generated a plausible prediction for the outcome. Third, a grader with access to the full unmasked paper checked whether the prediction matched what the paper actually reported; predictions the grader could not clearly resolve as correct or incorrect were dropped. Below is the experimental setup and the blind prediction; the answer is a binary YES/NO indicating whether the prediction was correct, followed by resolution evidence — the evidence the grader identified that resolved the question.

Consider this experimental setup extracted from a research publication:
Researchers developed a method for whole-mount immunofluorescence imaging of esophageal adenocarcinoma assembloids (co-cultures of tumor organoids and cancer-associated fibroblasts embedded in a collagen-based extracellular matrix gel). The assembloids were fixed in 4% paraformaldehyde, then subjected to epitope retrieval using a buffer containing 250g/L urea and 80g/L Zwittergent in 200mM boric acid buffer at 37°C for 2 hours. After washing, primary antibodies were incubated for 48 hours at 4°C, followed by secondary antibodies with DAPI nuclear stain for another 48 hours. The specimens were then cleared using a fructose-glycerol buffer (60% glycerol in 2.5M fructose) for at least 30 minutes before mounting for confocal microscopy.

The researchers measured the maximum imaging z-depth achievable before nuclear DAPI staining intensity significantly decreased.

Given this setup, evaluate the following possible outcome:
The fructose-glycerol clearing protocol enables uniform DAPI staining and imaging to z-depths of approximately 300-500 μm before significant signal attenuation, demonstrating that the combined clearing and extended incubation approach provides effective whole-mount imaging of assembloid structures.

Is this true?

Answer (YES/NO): NO